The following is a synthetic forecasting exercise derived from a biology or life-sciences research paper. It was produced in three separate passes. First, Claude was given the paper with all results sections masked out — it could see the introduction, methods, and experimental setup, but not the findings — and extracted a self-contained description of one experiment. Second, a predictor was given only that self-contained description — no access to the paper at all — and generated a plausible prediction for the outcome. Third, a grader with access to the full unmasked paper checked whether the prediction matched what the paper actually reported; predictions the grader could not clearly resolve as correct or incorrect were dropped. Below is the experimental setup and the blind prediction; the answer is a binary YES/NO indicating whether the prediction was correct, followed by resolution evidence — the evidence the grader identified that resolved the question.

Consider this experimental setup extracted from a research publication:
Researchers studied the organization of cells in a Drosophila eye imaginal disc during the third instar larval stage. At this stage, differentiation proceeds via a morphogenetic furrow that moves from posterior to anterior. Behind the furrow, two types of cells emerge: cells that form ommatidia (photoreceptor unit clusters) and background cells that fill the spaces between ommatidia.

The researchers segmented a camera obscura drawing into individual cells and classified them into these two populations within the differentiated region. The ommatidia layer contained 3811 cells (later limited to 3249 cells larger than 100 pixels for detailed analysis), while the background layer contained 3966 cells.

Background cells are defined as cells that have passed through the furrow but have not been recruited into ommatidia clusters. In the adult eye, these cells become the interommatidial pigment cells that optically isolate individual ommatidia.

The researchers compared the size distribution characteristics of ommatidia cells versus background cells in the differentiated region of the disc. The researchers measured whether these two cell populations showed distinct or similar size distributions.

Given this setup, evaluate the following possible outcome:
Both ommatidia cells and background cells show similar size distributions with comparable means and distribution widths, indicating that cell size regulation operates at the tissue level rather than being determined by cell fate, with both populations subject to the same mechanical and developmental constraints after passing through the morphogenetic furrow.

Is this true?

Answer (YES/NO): NO